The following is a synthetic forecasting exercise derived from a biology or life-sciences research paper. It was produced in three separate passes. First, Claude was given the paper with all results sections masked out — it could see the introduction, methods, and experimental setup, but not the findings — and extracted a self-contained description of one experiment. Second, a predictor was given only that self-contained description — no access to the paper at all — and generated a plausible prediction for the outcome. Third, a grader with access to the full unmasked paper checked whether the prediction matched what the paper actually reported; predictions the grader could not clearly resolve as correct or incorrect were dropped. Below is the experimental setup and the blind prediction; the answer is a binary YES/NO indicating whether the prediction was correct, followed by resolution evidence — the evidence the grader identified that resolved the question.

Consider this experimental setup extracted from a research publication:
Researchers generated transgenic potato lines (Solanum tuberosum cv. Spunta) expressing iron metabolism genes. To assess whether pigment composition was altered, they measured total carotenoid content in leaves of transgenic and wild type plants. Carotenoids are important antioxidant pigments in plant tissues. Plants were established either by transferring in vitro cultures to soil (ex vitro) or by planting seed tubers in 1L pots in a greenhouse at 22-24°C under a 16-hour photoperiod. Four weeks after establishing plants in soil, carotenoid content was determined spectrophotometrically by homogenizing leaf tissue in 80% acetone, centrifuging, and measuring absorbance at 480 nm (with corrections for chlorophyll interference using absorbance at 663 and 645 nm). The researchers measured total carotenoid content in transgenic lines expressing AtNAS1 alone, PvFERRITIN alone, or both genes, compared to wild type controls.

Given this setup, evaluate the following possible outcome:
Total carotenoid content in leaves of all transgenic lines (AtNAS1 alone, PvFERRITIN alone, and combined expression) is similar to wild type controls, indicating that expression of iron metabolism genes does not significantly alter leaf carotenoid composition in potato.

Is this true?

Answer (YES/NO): NO